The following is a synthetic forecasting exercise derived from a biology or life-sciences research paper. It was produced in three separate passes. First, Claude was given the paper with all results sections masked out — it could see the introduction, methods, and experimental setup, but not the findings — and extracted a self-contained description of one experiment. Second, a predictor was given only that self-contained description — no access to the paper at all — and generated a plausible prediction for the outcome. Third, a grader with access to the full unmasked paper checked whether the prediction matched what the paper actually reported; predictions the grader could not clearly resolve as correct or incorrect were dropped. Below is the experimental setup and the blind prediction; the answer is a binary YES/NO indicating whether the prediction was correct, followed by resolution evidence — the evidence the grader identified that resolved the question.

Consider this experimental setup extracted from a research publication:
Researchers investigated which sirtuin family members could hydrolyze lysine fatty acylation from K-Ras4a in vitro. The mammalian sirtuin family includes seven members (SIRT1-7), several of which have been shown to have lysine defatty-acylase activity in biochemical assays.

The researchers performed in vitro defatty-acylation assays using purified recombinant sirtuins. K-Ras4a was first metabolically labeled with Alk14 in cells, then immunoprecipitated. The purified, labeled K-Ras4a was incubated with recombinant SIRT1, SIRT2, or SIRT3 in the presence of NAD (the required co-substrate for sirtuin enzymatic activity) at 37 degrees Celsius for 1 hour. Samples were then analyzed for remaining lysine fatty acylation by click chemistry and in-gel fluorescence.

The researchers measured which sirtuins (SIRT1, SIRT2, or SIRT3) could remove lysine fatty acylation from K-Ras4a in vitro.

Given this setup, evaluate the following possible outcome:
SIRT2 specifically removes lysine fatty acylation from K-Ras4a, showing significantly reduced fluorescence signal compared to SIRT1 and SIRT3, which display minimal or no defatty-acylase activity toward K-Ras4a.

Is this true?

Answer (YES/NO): NO